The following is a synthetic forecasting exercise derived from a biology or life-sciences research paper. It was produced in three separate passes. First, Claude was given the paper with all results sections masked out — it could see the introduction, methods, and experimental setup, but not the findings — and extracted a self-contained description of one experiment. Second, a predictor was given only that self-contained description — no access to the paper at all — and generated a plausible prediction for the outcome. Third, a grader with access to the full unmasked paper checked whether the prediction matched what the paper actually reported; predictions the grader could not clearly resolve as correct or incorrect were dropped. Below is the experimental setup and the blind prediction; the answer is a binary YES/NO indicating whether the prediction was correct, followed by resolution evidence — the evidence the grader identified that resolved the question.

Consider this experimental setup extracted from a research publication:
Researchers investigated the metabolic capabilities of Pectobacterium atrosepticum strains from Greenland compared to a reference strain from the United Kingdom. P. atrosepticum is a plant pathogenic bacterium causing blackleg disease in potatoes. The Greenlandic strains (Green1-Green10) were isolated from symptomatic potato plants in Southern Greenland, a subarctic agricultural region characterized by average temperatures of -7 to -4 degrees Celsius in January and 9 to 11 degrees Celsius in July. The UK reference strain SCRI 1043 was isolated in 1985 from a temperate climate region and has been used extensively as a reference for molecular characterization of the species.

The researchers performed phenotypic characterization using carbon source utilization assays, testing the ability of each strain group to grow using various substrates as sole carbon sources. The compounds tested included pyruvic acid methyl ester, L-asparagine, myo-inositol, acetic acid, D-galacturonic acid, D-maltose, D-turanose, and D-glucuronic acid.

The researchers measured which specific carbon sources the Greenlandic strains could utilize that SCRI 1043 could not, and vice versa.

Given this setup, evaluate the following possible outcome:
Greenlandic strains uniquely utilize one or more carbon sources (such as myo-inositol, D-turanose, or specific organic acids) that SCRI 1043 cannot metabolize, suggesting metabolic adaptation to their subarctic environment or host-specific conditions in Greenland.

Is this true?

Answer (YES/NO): YES